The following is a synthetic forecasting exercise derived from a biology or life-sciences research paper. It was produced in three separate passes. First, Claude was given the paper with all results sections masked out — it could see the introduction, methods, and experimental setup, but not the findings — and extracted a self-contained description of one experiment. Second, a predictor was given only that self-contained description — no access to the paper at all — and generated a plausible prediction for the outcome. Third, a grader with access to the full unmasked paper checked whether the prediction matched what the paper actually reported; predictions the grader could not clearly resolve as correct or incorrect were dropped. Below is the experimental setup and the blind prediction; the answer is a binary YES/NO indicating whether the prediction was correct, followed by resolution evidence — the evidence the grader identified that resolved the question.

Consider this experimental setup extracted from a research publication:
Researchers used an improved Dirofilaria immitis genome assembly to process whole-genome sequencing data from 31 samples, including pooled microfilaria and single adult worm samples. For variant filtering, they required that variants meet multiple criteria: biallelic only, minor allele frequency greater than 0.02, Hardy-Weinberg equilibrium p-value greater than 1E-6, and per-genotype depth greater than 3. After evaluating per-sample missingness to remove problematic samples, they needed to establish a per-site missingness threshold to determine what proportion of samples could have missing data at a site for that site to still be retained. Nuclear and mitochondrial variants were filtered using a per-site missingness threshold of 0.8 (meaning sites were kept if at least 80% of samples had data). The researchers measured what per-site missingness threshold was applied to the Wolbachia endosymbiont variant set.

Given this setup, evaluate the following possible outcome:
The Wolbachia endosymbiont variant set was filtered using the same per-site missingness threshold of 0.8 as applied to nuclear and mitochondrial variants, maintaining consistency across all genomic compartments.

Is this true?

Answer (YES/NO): NO